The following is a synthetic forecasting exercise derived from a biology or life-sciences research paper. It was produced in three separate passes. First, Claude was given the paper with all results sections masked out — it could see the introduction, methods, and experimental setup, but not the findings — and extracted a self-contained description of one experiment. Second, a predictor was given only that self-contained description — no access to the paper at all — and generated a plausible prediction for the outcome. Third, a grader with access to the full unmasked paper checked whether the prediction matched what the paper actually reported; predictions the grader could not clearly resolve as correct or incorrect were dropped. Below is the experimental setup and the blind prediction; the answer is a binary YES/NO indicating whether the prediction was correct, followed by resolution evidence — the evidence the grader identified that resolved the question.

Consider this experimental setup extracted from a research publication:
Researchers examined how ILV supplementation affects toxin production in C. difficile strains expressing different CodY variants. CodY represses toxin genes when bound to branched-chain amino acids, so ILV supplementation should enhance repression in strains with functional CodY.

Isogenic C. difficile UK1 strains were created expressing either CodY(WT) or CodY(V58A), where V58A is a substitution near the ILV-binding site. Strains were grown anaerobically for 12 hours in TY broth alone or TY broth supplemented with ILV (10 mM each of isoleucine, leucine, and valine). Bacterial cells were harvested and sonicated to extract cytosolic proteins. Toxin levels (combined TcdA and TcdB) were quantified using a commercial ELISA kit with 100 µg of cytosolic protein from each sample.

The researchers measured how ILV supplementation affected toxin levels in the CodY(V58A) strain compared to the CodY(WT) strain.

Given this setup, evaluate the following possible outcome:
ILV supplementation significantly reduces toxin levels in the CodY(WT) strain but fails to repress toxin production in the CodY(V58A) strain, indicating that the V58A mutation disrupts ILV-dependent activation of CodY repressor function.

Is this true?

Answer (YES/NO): YES